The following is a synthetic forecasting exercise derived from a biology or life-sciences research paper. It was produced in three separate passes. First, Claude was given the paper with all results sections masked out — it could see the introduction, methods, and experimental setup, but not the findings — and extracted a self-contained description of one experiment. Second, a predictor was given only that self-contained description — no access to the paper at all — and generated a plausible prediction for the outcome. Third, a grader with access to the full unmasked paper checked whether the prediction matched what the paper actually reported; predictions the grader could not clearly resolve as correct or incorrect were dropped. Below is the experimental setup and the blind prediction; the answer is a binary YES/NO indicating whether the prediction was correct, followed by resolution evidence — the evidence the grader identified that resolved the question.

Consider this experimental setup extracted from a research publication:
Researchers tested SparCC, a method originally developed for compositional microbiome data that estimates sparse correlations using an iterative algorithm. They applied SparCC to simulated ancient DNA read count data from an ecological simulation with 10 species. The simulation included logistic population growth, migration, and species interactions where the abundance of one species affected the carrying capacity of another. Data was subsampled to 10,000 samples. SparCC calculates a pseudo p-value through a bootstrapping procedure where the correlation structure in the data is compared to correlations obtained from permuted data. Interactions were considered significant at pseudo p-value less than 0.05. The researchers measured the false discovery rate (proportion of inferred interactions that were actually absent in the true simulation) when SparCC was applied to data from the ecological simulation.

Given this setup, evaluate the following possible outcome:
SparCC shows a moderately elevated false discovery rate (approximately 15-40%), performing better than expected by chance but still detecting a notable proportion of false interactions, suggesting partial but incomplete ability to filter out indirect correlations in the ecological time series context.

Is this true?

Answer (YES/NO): NO